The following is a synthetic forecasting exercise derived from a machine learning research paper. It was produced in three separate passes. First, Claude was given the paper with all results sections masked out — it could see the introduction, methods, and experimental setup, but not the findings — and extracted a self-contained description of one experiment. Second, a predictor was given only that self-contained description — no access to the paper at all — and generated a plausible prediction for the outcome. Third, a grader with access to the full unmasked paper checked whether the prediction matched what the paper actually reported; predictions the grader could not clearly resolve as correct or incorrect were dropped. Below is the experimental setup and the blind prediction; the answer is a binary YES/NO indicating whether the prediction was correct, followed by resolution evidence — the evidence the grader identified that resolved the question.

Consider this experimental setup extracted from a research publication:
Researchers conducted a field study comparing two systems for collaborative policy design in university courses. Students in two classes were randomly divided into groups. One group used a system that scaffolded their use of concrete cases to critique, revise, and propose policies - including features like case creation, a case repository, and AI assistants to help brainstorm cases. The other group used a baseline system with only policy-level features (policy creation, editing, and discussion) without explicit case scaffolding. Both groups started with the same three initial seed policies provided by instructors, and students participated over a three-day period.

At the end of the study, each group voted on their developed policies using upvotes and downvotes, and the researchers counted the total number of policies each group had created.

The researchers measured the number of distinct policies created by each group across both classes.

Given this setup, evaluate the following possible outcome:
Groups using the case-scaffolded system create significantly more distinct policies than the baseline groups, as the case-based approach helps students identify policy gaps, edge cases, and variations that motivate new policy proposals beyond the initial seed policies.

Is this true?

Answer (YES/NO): NO